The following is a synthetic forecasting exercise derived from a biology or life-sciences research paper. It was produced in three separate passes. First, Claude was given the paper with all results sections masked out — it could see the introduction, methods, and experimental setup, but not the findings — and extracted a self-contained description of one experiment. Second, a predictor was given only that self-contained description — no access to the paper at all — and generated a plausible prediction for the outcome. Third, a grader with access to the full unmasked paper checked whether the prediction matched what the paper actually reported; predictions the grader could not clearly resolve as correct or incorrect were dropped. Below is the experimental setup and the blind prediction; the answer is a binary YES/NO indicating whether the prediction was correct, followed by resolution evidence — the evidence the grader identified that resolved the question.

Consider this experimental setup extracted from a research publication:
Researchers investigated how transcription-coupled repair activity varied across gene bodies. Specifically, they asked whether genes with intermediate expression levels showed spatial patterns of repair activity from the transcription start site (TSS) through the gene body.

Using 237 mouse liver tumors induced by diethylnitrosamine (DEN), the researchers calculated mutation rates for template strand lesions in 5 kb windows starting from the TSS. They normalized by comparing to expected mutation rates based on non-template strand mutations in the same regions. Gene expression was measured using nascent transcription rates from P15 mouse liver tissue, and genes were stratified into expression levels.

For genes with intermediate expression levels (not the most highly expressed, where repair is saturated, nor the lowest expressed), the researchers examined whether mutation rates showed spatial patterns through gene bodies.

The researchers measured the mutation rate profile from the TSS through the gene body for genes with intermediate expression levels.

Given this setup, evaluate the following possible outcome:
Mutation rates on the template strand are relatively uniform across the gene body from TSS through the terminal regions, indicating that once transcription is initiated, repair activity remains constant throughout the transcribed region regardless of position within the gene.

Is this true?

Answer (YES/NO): NO